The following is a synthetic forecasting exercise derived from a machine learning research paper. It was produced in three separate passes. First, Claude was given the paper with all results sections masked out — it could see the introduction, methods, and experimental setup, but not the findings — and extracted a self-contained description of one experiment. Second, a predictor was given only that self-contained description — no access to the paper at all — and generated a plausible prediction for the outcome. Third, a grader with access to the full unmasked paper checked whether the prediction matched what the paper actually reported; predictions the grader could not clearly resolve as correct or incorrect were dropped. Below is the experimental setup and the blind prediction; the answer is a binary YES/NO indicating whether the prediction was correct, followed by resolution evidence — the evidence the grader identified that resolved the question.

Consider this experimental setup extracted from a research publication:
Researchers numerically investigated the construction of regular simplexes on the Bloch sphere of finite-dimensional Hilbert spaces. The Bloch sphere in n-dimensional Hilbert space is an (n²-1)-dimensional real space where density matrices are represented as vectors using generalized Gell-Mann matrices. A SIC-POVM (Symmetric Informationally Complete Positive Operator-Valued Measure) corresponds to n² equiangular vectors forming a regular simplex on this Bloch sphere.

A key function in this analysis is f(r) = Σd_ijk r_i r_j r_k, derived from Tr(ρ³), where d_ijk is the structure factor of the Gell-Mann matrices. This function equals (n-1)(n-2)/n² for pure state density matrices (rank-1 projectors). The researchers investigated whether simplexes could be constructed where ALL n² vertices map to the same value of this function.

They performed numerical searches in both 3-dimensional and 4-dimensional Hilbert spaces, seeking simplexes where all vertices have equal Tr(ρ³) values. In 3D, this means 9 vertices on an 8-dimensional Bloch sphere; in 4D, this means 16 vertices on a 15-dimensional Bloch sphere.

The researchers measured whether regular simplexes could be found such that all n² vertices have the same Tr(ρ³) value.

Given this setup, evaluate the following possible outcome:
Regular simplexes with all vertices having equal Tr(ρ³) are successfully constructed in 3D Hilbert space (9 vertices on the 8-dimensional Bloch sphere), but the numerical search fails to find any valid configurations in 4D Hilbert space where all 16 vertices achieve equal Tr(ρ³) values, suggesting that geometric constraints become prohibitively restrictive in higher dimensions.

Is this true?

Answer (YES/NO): NO